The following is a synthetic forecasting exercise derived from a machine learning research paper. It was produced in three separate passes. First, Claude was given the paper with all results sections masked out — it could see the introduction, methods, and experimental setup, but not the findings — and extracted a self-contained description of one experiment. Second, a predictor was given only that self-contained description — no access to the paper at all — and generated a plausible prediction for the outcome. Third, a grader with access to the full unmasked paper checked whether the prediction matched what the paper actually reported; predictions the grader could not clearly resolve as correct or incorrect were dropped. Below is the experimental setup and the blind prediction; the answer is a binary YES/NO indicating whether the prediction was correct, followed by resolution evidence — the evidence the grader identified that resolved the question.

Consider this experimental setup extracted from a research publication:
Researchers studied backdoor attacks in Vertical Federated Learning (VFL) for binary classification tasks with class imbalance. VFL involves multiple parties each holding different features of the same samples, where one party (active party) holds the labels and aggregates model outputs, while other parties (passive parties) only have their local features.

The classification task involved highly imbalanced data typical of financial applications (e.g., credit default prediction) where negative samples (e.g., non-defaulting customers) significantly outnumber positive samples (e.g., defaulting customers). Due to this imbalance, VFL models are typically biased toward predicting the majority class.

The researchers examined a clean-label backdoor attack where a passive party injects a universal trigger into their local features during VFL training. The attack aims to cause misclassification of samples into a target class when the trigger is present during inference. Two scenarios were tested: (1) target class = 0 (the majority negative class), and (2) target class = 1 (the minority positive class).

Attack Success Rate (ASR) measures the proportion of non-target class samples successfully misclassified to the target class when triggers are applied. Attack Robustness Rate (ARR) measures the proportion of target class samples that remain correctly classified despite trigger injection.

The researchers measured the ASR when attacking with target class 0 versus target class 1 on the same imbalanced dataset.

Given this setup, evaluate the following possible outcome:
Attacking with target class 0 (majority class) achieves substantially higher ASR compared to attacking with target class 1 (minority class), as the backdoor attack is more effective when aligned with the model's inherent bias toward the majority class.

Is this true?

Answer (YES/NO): NO